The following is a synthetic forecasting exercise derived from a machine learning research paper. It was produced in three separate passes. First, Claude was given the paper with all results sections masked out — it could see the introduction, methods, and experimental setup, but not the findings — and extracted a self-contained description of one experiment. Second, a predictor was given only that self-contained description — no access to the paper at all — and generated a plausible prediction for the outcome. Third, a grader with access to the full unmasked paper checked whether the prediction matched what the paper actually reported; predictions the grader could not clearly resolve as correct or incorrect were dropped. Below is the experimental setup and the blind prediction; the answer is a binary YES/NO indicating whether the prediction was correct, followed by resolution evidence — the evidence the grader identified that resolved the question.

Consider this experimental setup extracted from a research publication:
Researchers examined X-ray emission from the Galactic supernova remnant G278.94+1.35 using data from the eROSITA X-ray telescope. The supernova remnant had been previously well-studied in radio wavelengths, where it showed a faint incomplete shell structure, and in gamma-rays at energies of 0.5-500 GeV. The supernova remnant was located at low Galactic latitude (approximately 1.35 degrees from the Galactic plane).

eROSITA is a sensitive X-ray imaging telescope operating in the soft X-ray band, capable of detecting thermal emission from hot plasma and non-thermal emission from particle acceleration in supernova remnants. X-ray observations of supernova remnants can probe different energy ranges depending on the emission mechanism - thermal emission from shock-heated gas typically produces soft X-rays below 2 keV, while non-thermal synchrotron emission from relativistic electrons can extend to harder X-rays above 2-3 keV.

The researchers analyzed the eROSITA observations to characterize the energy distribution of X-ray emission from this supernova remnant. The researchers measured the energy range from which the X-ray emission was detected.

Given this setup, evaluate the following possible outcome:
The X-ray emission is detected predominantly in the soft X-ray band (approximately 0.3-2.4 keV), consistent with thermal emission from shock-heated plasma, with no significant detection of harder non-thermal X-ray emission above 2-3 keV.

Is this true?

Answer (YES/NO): YES